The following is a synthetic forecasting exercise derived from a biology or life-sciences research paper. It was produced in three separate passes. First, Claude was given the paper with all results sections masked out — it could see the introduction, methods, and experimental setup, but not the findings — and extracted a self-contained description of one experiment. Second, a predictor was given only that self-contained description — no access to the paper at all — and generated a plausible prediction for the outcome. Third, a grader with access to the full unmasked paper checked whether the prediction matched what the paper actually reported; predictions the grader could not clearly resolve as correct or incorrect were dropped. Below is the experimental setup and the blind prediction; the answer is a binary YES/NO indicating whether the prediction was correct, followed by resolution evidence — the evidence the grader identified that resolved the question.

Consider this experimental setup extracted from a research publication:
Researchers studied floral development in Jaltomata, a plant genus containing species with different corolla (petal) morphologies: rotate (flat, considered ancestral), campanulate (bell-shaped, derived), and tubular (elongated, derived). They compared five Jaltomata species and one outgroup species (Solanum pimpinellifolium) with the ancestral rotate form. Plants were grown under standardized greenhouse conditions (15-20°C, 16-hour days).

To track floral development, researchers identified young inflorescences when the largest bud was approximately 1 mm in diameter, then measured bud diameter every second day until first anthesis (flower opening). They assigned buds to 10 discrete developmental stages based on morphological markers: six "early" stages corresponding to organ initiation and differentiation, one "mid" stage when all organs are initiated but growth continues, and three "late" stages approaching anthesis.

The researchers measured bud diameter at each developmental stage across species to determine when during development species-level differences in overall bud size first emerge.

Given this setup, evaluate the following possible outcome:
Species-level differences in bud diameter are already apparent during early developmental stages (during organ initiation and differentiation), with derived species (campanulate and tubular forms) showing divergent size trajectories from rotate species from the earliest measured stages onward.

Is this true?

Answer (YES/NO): NO